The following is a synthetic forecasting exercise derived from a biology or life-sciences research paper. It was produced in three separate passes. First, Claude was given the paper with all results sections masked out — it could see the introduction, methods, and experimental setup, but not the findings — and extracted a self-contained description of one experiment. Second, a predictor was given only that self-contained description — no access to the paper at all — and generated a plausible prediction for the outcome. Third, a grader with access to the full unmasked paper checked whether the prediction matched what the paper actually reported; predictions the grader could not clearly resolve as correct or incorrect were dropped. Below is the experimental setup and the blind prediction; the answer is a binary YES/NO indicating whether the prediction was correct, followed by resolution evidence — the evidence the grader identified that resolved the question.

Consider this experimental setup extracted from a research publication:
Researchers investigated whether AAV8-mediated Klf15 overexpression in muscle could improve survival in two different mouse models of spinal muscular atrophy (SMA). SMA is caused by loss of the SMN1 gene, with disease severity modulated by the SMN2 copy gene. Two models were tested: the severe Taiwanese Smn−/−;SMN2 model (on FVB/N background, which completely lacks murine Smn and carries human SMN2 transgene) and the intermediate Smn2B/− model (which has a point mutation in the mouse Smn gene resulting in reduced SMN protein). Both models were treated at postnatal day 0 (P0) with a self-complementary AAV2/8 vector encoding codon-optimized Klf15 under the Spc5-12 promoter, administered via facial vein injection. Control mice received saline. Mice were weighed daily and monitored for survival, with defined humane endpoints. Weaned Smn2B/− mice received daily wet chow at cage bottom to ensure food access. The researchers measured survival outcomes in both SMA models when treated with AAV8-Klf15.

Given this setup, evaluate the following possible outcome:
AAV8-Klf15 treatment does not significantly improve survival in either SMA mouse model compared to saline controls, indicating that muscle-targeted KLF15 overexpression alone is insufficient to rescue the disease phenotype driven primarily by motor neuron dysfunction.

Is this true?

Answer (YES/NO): NO